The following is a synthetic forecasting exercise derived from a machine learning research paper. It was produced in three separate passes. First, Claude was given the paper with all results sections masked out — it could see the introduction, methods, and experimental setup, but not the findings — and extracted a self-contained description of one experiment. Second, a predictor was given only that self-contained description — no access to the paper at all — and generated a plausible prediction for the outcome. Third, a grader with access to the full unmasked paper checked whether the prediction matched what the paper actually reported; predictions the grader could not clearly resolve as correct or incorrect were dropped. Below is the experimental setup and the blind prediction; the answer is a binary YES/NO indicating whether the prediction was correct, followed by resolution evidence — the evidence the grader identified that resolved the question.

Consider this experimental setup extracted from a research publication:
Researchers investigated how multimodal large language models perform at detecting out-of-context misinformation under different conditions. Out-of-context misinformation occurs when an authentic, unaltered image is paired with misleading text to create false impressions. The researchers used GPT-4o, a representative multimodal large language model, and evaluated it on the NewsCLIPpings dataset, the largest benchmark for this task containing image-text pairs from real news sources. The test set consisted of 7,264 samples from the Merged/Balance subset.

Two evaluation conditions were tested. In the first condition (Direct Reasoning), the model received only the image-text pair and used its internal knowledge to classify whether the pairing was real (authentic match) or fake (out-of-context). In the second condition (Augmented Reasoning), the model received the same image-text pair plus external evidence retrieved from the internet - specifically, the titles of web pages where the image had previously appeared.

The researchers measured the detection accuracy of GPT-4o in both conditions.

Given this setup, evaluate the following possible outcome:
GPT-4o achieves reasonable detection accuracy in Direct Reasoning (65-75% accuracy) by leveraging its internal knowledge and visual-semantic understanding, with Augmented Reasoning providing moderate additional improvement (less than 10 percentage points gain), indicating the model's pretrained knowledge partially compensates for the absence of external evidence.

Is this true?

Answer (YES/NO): NO